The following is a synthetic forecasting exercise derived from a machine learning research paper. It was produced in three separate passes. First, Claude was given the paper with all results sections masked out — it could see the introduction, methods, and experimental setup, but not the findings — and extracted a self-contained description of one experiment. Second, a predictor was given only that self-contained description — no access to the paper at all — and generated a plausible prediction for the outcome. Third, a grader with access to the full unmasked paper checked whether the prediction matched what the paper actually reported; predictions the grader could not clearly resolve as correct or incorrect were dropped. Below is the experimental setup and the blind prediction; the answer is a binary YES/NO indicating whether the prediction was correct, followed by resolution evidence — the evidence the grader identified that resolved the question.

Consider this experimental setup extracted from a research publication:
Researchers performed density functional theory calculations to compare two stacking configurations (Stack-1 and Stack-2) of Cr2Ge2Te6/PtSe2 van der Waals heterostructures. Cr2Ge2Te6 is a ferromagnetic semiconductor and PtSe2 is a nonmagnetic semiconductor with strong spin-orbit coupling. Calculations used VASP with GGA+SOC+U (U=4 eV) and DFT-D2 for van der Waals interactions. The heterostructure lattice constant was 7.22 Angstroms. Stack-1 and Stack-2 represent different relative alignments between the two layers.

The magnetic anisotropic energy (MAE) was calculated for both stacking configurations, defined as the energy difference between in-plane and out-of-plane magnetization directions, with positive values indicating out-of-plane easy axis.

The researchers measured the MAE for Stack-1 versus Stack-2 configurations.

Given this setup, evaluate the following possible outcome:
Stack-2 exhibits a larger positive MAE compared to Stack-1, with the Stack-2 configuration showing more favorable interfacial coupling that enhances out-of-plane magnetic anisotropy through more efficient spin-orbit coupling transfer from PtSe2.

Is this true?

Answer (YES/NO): NO